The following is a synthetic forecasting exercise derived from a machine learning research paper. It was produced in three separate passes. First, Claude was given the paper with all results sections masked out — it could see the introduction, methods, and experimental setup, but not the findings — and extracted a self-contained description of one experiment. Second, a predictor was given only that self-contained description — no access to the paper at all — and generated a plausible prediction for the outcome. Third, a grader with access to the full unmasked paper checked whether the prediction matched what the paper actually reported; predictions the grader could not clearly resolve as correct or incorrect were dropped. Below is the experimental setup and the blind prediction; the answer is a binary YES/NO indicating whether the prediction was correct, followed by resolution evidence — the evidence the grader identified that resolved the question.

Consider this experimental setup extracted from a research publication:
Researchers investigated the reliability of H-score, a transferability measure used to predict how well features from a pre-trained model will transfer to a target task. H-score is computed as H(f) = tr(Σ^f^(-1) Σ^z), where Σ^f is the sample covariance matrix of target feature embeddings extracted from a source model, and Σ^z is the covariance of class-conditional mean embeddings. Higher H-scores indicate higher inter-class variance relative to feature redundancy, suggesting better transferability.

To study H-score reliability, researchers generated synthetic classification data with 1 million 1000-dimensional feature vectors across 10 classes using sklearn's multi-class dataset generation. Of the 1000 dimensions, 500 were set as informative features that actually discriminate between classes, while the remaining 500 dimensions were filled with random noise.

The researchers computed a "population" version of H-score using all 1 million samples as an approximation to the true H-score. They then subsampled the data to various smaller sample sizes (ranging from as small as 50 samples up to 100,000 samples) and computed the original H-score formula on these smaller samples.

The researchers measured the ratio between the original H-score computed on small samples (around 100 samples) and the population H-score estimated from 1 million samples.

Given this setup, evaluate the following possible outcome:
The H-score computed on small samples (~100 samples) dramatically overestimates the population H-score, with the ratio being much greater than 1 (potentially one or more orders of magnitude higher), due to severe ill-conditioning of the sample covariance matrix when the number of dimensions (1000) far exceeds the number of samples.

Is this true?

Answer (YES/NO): YES